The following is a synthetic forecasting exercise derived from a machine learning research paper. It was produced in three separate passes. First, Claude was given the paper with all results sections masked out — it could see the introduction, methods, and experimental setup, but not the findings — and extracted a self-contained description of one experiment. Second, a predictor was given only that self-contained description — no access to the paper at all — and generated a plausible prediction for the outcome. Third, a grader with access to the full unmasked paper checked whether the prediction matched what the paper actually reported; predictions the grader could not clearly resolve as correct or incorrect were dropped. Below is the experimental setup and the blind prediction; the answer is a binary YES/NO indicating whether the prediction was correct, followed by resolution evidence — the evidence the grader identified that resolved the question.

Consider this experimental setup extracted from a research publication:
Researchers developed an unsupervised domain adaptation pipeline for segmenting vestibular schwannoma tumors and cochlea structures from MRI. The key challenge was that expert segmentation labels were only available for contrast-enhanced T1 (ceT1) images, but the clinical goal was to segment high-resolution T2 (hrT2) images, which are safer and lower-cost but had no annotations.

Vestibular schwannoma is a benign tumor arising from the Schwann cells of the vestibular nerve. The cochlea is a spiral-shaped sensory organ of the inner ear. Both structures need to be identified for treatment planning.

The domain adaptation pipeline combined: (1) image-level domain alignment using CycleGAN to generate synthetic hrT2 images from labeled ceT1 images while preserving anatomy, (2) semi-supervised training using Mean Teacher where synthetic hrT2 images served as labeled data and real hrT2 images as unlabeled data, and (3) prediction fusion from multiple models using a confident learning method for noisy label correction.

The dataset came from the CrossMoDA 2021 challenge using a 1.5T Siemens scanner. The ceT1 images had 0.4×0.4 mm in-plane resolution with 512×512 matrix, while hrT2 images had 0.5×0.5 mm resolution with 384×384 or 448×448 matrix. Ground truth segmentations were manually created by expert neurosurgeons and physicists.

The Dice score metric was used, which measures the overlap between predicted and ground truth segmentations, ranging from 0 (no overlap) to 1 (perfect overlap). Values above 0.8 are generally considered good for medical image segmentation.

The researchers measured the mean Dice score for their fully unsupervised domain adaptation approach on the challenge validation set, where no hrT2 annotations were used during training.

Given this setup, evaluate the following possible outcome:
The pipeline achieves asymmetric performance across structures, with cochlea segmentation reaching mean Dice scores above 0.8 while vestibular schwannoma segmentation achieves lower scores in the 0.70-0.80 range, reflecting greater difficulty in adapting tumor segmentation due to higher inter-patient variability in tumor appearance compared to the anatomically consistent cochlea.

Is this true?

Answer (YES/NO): NO